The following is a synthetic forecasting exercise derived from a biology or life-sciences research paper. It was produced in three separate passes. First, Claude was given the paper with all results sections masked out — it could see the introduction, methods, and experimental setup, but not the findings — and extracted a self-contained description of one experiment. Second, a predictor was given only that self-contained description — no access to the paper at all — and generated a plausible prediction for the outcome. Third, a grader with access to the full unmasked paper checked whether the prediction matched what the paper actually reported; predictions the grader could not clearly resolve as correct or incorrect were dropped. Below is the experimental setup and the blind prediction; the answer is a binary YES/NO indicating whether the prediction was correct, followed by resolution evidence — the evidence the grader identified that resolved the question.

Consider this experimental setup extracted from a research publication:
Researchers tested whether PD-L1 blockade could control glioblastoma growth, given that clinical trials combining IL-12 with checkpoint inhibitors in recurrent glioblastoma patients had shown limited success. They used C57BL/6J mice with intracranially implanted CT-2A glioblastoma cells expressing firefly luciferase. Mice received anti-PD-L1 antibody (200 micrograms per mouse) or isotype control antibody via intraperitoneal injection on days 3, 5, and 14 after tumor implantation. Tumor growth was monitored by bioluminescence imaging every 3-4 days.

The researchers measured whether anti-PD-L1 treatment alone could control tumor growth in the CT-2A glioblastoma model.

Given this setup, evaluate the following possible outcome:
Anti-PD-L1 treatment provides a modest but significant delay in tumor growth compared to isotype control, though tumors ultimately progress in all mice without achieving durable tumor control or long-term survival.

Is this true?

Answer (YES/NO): NO